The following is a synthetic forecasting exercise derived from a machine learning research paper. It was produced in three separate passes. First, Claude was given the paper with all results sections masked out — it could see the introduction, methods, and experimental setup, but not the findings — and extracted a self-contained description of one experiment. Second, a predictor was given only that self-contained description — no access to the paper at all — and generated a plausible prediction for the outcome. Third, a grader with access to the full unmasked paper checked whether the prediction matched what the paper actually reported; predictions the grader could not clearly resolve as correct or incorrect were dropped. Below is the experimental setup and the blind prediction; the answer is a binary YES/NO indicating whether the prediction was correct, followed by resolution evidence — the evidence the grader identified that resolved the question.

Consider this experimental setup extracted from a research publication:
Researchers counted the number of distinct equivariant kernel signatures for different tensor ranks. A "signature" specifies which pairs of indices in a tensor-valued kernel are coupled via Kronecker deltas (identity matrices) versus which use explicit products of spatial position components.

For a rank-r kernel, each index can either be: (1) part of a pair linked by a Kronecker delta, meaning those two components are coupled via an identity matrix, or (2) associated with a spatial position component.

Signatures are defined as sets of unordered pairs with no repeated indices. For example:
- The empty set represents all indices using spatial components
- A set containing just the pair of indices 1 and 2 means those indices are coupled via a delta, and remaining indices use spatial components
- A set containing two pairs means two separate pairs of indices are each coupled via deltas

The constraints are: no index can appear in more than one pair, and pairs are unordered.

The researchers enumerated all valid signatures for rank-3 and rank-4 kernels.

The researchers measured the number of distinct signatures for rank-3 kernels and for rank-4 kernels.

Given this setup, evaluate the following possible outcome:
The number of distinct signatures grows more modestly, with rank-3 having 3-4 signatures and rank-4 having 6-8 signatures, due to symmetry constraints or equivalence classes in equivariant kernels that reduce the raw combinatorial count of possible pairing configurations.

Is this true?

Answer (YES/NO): NO